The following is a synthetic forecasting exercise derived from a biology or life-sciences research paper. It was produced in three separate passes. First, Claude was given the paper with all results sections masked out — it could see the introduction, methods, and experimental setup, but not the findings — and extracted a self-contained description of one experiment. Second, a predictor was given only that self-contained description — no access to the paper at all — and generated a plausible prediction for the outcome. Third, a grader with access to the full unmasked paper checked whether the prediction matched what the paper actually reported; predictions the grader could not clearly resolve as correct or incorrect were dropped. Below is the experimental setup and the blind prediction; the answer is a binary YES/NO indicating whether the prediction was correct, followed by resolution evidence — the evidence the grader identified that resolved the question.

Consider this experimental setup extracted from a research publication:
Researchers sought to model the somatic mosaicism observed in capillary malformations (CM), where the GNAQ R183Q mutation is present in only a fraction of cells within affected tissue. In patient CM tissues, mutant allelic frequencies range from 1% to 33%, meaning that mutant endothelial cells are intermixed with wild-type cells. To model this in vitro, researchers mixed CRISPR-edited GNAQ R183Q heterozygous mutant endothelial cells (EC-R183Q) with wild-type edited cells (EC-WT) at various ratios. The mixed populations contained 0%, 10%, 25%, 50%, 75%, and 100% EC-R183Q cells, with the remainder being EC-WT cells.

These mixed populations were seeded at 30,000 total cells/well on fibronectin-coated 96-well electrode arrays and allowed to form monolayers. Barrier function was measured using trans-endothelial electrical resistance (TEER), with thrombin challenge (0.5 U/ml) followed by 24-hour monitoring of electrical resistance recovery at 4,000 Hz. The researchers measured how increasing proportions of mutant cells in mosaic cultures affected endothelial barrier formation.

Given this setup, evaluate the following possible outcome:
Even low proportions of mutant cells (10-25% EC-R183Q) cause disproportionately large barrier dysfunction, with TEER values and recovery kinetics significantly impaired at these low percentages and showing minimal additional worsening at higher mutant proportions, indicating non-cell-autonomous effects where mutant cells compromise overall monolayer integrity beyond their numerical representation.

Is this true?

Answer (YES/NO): NO